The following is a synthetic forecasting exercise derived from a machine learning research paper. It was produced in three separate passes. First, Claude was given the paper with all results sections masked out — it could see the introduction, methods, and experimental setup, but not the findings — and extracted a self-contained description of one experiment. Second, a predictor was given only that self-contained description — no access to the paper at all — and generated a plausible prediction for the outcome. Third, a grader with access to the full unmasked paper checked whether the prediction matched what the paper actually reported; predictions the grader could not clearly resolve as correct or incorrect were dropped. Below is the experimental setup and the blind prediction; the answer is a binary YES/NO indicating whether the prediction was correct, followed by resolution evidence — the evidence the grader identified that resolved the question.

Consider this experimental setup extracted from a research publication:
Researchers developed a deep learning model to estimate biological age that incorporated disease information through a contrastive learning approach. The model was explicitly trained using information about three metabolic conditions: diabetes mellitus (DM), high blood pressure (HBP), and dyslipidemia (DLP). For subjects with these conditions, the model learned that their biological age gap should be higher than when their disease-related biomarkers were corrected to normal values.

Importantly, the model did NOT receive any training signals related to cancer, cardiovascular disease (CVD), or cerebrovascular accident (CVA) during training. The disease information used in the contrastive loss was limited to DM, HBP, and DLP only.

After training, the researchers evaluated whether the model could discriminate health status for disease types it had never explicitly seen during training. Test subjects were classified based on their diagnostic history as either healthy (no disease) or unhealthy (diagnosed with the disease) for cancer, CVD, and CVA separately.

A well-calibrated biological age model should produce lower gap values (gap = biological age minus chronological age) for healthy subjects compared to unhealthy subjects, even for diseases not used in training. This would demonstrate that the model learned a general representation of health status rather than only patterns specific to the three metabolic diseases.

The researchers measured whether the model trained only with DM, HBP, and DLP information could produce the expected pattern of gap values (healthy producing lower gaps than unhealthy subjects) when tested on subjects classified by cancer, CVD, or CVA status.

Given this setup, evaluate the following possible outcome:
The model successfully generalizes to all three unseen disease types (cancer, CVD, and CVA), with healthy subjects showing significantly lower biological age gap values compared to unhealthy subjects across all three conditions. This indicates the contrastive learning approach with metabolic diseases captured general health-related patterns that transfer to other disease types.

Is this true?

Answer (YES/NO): YES